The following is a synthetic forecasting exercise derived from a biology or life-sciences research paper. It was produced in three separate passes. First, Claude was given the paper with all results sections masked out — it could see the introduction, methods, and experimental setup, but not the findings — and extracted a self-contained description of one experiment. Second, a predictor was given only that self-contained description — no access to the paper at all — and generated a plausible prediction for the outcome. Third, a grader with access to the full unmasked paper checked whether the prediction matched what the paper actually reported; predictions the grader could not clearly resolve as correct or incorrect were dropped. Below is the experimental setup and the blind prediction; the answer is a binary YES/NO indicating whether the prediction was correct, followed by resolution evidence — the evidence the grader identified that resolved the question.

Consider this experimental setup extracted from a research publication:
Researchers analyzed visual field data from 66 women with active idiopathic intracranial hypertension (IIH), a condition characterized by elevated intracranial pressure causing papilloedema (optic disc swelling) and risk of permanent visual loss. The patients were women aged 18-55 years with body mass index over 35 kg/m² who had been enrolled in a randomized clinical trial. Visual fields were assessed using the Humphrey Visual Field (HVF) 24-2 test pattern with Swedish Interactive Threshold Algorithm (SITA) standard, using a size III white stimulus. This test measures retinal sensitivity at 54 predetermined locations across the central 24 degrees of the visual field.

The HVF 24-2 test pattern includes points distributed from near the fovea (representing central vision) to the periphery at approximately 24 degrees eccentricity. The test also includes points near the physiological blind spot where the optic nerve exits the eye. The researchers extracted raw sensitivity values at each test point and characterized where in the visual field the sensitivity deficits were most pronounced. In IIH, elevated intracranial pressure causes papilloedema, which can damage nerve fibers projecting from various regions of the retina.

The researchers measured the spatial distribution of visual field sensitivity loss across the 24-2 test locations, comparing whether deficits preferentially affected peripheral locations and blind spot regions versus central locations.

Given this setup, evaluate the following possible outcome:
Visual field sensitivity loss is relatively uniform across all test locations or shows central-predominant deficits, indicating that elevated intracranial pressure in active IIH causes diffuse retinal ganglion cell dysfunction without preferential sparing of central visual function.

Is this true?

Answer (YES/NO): NO